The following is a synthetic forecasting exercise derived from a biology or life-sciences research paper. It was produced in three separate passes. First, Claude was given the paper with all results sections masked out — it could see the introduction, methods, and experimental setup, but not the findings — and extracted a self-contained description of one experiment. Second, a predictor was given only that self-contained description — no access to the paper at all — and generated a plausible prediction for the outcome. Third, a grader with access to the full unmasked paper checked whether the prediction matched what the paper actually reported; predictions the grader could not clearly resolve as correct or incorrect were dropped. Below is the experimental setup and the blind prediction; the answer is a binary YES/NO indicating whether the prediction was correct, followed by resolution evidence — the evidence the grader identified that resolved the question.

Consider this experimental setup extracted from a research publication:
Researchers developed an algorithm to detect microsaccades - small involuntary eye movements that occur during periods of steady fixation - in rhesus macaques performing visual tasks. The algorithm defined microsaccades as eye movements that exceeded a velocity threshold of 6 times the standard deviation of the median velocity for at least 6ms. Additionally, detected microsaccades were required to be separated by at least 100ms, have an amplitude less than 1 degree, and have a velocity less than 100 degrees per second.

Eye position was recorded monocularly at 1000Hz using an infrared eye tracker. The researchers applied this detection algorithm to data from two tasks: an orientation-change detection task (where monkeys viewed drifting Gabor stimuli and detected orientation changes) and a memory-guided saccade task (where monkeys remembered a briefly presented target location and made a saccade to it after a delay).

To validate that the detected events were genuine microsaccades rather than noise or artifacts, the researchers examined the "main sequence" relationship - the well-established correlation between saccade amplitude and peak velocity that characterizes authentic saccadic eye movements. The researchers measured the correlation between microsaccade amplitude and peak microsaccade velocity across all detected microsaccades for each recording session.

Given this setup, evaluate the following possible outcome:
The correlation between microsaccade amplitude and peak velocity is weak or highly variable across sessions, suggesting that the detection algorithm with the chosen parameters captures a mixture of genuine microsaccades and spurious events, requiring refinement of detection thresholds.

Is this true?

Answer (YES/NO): NO